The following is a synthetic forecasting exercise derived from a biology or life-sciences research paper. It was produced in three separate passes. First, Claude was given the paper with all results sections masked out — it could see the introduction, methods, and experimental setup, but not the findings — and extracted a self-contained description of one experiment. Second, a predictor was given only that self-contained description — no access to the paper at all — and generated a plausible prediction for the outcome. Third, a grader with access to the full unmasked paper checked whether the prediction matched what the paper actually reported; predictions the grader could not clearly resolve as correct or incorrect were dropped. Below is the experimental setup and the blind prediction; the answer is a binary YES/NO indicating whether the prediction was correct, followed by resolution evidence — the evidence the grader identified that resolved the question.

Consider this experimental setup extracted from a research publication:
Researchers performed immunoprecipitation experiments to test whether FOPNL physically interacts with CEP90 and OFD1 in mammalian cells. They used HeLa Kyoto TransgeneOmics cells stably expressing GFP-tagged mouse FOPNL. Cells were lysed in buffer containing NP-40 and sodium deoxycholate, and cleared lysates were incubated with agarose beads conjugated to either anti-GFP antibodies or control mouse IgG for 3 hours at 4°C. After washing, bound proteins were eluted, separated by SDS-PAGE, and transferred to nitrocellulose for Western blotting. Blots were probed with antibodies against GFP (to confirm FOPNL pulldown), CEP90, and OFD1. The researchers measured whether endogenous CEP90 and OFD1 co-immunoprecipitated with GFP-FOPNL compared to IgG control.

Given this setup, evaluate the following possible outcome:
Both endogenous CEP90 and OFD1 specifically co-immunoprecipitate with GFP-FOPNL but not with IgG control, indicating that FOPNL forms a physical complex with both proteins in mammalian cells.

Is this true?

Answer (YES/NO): YES